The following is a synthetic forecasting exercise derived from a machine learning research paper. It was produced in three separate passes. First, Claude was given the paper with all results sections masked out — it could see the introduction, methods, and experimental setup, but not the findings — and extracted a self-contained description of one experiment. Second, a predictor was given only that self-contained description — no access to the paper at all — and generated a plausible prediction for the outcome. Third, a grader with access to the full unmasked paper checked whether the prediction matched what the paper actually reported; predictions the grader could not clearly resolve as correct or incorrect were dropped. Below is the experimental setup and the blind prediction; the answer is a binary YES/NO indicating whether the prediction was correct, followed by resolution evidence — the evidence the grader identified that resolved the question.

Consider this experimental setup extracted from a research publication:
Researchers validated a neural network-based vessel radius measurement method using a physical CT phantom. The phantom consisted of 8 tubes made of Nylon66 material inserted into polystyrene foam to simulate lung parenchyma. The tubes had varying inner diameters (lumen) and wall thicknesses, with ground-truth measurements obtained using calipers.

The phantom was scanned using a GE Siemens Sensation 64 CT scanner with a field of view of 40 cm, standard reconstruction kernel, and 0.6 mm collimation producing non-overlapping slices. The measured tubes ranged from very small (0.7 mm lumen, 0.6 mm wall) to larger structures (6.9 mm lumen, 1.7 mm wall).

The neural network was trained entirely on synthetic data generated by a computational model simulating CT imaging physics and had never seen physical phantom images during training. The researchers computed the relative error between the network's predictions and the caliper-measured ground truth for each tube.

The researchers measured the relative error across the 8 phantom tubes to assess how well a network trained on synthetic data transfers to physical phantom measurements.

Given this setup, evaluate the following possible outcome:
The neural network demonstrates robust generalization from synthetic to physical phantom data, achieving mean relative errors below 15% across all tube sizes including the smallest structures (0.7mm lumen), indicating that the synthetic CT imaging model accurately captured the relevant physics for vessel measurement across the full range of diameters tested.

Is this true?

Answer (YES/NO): NO